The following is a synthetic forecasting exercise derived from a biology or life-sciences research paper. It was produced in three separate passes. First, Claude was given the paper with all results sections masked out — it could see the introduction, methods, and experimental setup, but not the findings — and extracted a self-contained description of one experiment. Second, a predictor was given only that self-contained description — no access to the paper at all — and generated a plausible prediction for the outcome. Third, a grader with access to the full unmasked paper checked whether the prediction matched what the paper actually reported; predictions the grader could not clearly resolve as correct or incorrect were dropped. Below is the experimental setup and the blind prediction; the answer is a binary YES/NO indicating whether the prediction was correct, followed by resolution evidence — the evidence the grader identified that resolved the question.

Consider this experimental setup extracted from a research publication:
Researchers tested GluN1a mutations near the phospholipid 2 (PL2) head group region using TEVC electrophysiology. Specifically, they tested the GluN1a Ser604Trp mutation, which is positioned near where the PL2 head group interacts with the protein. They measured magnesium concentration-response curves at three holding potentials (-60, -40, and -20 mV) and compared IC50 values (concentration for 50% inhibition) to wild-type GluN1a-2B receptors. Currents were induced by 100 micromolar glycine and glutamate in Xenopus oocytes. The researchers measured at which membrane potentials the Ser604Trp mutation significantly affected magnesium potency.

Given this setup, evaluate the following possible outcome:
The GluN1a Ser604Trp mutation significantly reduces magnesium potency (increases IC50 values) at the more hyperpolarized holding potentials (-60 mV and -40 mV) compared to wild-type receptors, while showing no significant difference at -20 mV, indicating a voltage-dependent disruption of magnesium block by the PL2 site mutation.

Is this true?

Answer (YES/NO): NO